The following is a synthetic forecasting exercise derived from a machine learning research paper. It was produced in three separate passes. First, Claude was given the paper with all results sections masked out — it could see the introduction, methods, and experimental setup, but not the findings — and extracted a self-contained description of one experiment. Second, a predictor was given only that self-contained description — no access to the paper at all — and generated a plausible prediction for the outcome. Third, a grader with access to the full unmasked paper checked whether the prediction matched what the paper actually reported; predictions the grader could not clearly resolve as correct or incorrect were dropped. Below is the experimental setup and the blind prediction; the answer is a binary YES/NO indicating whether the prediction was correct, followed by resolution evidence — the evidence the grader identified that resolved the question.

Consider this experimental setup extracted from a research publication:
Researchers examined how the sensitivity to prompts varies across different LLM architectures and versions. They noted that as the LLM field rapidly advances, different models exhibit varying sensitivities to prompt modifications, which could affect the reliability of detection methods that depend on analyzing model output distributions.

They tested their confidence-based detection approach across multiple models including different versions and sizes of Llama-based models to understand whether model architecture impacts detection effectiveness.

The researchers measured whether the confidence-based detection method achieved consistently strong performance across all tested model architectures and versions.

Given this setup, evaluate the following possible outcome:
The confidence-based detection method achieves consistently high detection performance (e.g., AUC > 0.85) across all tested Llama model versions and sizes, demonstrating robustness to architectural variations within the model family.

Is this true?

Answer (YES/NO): NO